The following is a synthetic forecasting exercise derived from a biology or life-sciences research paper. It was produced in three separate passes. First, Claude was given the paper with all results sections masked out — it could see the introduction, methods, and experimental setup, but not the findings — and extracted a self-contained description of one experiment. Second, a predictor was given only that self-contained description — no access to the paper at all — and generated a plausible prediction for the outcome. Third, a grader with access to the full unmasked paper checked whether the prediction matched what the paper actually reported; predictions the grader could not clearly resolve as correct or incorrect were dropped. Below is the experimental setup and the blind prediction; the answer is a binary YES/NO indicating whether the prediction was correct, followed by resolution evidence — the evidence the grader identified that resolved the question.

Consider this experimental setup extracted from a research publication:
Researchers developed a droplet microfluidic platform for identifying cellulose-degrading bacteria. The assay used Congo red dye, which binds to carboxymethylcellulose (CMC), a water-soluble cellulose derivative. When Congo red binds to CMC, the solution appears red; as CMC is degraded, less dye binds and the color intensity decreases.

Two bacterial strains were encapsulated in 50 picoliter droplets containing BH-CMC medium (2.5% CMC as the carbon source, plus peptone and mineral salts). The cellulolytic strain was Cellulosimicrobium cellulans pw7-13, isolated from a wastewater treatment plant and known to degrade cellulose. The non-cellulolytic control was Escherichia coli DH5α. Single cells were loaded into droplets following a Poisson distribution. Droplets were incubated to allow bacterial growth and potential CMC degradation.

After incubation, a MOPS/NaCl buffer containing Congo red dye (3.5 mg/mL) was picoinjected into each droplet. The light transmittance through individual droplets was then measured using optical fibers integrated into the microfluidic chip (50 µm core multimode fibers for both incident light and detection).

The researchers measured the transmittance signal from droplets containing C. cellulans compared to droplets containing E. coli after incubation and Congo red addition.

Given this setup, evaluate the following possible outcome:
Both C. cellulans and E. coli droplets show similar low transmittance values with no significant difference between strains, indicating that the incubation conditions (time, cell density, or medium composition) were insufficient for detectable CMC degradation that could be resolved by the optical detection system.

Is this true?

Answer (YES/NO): NO